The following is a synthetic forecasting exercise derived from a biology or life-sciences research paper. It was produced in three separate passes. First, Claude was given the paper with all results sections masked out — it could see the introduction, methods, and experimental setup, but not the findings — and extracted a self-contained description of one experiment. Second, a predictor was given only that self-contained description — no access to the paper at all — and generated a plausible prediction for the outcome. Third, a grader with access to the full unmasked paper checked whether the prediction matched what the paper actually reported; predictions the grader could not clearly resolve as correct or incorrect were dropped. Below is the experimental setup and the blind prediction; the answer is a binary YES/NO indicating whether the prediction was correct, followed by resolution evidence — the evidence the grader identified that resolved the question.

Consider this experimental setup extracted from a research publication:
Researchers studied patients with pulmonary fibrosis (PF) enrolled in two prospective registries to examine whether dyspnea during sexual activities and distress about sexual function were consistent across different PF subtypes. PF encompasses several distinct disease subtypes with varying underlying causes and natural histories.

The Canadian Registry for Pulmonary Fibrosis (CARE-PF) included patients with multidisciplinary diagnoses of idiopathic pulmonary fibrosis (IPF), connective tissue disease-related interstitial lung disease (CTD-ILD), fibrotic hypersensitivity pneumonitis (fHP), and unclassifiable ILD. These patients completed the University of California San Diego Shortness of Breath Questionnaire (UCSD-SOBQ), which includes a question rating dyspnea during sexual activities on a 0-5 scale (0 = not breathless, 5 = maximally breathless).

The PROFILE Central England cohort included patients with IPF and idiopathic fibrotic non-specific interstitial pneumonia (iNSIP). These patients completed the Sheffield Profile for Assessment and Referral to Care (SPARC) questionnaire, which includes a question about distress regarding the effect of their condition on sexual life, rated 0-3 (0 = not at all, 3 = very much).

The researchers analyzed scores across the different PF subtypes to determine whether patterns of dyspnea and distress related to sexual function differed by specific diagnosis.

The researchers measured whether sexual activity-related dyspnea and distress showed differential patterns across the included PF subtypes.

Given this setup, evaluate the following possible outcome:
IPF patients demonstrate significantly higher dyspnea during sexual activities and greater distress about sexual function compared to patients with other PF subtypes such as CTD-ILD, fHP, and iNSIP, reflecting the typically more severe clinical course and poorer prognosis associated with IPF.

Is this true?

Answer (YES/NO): NO